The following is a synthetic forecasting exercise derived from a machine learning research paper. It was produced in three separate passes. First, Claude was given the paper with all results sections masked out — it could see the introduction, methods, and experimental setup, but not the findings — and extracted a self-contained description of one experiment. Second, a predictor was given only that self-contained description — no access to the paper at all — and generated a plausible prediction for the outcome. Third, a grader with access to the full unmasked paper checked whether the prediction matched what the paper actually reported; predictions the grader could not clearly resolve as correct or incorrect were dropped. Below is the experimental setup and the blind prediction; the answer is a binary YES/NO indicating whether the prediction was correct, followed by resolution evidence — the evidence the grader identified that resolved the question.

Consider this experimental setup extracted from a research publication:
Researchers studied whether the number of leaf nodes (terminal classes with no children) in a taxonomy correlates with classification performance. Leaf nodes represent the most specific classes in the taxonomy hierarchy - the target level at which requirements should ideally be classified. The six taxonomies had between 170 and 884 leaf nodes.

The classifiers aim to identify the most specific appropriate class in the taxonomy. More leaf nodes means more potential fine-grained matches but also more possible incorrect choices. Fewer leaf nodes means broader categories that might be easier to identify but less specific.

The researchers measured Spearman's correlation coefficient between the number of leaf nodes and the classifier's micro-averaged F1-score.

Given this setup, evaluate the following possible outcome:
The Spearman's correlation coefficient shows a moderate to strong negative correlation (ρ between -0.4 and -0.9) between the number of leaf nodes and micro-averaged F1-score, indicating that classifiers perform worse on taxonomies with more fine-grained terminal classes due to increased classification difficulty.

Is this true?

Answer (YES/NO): NO